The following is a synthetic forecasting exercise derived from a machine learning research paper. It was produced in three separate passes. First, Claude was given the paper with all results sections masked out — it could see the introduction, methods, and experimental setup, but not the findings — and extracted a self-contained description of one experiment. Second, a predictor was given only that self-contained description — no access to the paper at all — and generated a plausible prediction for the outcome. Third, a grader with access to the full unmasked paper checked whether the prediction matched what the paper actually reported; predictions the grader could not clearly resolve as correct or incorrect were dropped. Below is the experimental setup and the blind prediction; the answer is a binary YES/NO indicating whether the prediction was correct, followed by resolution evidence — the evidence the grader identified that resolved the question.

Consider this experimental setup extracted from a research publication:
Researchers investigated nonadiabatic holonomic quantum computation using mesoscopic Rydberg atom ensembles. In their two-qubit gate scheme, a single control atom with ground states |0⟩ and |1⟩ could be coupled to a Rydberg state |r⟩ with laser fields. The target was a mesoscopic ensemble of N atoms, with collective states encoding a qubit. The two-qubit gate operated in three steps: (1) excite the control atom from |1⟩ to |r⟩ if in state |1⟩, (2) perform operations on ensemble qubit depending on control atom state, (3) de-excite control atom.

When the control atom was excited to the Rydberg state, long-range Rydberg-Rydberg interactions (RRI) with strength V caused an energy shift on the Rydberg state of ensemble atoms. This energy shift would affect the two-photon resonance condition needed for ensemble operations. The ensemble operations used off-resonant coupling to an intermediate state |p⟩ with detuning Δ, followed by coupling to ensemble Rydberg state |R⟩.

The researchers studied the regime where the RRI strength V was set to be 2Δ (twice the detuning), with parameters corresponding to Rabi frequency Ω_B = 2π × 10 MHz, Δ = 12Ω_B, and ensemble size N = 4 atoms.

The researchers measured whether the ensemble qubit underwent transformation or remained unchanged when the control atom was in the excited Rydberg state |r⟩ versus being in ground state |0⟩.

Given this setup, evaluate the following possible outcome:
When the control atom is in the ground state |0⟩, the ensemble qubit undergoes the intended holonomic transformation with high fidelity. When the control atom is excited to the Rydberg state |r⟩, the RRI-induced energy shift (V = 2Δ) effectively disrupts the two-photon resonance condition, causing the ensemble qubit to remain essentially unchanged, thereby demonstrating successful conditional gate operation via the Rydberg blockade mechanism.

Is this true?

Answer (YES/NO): YES